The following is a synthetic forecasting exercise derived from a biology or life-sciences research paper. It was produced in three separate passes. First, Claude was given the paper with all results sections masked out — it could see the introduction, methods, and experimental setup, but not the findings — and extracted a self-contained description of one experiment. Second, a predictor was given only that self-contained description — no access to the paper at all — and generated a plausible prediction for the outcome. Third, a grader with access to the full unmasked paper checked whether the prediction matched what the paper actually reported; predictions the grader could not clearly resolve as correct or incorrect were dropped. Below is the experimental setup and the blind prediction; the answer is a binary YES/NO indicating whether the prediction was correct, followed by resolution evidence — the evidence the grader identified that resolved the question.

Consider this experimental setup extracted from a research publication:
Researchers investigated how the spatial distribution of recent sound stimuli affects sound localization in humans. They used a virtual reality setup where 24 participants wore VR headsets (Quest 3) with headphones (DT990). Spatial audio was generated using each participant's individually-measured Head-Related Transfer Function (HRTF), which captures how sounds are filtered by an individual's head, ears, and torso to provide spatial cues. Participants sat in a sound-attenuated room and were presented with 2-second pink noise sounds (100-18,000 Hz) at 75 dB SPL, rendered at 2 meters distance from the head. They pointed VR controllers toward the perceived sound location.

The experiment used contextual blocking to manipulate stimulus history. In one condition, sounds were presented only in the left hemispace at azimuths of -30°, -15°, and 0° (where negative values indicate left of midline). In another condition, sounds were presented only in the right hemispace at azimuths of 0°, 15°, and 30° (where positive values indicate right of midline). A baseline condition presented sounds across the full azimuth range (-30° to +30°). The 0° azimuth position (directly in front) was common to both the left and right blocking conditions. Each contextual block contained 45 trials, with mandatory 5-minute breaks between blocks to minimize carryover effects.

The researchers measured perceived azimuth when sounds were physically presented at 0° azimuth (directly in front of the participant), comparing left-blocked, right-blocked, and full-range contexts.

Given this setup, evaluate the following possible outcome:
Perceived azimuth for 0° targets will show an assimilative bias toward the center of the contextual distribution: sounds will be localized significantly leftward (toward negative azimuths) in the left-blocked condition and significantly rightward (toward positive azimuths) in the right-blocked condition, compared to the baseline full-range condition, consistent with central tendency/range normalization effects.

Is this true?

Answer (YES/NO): NO